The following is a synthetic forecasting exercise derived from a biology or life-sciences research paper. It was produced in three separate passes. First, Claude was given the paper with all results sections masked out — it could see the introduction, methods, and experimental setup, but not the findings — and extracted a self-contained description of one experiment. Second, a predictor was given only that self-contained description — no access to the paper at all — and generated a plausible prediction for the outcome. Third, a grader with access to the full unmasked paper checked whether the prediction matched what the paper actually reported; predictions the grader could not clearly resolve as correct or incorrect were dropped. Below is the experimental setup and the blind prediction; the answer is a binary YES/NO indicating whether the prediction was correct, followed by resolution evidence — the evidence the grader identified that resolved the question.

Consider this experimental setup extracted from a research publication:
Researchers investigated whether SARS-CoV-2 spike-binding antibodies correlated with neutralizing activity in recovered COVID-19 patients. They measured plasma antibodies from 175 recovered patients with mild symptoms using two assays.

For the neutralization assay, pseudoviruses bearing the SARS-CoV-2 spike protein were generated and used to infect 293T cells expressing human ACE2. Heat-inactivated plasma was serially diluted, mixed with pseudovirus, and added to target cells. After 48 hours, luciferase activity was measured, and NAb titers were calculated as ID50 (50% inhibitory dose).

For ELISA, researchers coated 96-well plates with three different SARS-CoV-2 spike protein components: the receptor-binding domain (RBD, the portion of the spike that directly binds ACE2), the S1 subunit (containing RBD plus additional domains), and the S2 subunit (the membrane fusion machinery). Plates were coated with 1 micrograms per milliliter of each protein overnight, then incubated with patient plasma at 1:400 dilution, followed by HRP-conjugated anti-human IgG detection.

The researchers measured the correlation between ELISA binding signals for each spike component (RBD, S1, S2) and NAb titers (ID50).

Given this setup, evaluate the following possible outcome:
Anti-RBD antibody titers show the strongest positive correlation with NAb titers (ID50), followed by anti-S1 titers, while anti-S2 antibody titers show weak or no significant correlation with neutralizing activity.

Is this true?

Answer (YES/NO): NO